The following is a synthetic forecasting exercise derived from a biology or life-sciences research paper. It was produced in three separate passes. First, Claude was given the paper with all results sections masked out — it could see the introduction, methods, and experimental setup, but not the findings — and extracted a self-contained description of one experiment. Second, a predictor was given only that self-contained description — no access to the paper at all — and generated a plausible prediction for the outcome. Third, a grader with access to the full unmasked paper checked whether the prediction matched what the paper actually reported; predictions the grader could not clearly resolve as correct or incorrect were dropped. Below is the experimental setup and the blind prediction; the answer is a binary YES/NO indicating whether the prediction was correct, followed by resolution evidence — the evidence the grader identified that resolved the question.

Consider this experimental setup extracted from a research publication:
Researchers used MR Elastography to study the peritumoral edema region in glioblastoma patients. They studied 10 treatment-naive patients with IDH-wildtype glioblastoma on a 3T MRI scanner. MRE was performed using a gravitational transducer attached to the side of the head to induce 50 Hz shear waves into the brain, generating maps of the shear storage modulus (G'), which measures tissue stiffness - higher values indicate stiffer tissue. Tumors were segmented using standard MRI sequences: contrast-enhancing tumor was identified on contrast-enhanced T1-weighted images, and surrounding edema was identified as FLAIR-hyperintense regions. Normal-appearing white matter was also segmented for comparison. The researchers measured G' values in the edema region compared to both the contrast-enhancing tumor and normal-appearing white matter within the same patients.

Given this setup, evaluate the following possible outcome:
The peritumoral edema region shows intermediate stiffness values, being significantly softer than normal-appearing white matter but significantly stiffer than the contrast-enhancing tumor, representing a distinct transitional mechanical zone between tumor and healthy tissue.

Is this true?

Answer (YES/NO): NO